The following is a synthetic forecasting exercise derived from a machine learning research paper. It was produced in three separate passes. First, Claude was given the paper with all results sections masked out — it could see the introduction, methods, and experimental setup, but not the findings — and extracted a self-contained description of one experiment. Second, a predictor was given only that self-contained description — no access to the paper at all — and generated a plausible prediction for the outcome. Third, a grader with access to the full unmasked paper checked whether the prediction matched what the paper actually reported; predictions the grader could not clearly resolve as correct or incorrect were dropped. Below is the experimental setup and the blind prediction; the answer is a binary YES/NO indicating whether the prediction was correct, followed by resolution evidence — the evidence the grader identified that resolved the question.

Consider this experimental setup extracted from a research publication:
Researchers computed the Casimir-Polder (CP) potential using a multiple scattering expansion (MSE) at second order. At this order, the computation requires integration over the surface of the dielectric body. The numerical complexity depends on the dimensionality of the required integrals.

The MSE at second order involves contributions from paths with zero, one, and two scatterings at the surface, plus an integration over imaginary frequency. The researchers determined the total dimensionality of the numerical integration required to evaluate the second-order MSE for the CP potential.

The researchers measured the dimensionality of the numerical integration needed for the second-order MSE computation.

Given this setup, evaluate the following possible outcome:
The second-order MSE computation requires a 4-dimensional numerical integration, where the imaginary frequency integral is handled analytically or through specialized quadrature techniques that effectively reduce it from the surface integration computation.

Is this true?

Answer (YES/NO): NO